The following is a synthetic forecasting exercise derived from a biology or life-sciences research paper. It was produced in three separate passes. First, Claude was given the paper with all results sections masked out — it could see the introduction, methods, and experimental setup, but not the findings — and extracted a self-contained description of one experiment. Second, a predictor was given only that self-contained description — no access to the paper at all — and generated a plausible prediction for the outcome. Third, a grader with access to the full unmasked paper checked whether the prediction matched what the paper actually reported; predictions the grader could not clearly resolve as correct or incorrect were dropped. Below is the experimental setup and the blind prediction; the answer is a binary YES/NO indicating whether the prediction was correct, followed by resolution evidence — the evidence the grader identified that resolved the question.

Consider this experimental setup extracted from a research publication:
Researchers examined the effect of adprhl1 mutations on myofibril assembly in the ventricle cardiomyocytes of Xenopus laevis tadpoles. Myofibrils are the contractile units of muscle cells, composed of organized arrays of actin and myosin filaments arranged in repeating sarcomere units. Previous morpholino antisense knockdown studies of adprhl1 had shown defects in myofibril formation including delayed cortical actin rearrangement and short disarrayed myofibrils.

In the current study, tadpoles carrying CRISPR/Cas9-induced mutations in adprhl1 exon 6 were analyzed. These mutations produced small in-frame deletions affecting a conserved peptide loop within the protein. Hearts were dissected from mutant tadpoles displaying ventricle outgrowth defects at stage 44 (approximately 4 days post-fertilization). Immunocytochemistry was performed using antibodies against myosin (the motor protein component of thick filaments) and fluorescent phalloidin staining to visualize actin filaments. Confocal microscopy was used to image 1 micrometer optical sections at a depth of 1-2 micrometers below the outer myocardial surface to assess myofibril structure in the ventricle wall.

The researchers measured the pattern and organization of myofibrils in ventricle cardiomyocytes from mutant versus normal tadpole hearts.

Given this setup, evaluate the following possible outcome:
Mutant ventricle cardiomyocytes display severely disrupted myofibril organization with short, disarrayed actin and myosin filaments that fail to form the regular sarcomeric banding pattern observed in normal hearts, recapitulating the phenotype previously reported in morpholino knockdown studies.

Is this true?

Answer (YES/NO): YES